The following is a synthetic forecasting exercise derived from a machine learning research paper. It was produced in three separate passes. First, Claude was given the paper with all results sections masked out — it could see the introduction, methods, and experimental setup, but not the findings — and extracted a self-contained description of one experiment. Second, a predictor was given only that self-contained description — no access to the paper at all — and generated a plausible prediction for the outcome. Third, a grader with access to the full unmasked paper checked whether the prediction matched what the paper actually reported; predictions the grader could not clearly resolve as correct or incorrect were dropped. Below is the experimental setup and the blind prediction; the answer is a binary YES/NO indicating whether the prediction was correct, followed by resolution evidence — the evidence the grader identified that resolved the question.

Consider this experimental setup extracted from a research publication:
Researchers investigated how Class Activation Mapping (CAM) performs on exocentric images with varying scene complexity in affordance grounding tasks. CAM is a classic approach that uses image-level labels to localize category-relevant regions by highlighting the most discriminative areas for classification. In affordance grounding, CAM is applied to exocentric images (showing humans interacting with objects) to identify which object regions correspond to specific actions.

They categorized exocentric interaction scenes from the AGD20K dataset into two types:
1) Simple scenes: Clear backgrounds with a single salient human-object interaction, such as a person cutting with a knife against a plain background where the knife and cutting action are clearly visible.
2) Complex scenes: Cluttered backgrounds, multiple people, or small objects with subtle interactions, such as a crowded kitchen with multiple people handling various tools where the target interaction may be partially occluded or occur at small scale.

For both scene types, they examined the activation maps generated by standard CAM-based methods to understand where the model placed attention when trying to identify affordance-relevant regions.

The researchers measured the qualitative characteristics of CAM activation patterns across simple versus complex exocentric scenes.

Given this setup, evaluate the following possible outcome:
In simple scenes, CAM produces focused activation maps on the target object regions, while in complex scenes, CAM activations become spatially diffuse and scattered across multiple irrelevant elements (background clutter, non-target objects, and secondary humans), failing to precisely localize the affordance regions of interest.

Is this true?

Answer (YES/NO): NO